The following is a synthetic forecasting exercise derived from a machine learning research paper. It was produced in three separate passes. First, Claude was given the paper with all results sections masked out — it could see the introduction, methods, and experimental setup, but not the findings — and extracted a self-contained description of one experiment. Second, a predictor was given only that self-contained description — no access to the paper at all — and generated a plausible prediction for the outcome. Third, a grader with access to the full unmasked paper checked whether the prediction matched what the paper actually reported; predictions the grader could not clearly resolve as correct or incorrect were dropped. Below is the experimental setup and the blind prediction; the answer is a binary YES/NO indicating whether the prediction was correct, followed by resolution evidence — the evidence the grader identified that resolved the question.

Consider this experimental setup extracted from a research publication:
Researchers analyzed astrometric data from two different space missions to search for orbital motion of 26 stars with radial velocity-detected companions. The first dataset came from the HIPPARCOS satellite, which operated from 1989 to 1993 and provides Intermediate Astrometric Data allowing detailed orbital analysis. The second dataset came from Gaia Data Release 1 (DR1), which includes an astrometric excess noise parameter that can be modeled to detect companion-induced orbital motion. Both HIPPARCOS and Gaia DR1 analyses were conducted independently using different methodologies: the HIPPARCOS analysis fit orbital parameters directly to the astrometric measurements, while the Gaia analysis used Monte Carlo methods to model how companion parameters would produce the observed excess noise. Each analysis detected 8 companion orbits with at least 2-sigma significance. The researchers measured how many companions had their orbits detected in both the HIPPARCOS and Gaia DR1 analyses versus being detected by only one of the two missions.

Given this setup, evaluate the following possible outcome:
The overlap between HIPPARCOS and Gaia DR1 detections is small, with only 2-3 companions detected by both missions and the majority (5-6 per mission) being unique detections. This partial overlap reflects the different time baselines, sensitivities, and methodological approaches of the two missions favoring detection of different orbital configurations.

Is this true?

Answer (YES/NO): NO